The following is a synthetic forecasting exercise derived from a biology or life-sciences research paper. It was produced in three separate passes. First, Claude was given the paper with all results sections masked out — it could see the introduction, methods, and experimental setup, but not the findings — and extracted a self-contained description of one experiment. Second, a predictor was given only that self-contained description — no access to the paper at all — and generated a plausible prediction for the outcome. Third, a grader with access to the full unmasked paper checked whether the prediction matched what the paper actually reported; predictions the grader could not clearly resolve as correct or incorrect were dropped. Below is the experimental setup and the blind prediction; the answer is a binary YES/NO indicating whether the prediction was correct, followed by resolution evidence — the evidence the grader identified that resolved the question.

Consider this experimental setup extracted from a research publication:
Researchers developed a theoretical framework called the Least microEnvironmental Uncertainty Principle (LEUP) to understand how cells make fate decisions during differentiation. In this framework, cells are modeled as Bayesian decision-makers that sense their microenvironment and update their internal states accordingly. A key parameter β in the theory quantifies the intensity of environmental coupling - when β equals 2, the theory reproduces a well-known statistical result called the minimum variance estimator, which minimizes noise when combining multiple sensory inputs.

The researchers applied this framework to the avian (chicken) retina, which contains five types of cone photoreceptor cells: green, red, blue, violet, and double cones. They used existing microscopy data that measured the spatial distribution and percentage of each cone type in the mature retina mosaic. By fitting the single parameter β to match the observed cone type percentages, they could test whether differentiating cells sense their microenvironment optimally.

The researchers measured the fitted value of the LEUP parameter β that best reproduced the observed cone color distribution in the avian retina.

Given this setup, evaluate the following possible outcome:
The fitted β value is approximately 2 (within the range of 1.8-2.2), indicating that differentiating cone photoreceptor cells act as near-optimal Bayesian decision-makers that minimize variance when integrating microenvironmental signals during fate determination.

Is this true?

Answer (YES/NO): NO